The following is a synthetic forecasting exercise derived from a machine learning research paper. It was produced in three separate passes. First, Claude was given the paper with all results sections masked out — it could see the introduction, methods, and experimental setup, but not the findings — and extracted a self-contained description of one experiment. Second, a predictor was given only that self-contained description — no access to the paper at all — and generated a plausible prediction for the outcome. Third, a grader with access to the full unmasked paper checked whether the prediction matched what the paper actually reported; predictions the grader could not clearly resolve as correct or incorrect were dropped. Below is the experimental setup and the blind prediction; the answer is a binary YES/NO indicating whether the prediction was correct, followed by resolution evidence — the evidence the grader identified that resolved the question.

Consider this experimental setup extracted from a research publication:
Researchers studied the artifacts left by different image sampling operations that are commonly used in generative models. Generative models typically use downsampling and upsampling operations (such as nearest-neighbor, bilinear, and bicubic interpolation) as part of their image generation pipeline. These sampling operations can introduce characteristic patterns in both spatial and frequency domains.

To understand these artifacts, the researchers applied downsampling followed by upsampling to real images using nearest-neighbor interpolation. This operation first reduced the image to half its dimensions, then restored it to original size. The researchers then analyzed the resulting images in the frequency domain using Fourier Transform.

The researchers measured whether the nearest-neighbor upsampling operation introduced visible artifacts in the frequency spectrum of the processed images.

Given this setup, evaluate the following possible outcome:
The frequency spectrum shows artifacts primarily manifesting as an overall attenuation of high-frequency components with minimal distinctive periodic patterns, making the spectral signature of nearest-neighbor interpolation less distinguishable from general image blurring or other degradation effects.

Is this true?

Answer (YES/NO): NO